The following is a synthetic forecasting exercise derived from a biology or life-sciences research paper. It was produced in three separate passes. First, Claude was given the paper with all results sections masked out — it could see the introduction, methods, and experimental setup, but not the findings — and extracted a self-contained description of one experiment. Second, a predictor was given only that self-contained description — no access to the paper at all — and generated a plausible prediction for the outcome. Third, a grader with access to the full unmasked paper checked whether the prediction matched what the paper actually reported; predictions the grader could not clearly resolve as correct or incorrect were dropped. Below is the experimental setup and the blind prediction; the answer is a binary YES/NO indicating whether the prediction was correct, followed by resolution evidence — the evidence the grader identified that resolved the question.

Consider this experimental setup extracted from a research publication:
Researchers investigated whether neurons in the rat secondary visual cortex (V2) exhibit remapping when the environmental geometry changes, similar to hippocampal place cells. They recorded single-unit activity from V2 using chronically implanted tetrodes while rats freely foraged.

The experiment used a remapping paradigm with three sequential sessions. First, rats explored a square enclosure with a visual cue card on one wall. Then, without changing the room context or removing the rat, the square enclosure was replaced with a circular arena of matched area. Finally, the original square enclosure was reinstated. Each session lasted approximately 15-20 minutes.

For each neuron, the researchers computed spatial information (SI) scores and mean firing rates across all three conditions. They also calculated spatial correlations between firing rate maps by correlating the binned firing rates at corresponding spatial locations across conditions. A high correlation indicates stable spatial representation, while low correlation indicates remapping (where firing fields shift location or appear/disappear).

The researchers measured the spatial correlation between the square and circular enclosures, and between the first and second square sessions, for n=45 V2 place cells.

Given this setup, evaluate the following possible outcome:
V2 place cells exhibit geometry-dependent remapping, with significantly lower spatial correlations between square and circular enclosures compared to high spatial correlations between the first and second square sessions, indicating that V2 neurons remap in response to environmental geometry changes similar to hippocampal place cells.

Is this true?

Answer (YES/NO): YES